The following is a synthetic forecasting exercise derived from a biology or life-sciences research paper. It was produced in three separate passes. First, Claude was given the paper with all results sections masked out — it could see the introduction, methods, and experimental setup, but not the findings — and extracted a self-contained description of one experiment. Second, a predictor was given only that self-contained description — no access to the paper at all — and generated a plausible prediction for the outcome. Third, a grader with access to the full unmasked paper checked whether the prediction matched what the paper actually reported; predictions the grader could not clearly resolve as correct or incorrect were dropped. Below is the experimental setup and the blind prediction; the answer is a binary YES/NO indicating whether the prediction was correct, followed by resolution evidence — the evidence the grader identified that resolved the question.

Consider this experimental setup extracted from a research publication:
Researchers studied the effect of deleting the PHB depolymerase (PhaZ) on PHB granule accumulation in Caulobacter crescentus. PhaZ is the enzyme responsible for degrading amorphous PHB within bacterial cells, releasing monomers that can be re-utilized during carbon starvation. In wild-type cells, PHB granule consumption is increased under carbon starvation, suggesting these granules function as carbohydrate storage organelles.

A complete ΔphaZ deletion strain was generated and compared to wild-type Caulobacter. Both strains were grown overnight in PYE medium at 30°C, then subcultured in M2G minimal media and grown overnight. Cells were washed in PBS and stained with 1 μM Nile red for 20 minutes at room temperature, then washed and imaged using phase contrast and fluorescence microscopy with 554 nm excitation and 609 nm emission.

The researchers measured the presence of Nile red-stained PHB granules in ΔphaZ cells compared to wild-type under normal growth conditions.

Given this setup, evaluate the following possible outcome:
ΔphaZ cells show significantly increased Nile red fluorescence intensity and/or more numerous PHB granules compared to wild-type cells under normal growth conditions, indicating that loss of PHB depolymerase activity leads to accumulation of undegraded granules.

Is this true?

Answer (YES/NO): NO